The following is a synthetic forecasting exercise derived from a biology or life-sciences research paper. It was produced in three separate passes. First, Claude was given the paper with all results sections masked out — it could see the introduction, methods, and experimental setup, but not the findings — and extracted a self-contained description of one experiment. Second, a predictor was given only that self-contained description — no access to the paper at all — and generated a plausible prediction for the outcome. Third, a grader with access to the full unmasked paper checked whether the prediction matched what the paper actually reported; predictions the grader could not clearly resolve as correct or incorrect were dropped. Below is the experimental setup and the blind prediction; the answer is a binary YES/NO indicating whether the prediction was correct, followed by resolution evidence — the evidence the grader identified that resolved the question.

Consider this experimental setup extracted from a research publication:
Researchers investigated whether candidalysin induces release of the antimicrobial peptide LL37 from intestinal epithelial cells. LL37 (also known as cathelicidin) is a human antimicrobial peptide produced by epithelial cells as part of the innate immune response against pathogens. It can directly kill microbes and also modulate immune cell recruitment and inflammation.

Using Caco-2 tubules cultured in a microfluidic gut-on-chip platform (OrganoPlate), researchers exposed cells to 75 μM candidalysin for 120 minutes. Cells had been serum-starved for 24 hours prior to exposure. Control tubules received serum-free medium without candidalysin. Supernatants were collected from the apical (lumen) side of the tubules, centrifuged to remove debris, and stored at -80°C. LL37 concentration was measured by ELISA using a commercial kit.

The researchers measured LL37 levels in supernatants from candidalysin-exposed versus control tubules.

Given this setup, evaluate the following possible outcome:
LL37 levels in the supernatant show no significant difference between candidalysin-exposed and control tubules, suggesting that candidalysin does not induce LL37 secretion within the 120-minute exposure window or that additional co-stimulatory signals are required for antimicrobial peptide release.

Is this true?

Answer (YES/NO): NO